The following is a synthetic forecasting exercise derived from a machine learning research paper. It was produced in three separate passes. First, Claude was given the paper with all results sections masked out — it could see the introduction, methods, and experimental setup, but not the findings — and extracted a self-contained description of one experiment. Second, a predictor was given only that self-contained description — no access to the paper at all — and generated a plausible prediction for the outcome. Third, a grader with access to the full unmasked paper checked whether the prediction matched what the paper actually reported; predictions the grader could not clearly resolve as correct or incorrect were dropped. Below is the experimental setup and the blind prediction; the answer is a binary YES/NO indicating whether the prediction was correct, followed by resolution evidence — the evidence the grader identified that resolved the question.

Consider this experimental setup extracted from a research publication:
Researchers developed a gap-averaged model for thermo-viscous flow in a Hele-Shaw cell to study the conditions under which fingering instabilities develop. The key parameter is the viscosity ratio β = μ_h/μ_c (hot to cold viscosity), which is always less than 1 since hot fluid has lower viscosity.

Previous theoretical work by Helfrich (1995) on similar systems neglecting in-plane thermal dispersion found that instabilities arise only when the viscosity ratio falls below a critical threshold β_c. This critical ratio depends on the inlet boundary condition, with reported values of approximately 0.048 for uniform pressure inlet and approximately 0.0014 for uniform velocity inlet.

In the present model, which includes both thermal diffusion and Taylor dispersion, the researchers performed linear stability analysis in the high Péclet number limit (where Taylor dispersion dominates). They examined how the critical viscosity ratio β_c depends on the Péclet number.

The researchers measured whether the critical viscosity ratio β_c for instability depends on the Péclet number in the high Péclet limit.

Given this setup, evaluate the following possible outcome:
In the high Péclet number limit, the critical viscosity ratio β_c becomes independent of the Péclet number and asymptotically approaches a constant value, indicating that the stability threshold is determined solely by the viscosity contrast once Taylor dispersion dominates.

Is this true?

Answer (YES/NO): YES